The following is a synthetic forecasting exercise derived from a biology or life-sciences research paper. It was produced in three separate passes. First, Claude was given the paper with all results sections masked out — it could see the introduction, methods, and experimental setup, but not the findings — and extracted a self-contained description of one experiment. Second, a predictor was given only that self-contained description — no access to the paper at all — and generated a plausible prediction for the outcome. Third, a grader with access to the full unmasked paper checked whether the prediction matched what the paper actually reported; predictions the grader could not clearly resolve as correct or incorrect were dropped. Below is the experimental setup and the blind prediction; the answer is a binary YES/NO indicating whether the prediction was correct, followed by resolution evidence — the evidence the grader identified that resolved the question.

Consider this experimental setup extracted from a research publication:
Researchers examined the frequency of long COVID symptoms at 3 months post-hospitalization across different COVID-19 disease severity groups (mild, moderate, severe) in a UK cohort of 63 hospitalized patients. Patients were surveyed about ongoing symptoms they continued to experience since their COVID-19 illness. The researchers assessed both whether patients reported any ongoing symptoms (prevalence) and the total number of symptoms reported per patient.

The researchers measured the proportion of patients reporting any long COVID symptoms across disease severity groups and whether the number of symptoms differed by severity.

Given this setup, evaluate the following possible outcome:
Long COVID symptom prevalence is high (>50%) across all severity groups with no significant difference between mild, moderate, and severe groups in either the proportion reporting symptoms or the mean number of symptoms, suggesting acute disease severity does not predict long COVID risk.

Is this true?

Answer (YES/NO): NO